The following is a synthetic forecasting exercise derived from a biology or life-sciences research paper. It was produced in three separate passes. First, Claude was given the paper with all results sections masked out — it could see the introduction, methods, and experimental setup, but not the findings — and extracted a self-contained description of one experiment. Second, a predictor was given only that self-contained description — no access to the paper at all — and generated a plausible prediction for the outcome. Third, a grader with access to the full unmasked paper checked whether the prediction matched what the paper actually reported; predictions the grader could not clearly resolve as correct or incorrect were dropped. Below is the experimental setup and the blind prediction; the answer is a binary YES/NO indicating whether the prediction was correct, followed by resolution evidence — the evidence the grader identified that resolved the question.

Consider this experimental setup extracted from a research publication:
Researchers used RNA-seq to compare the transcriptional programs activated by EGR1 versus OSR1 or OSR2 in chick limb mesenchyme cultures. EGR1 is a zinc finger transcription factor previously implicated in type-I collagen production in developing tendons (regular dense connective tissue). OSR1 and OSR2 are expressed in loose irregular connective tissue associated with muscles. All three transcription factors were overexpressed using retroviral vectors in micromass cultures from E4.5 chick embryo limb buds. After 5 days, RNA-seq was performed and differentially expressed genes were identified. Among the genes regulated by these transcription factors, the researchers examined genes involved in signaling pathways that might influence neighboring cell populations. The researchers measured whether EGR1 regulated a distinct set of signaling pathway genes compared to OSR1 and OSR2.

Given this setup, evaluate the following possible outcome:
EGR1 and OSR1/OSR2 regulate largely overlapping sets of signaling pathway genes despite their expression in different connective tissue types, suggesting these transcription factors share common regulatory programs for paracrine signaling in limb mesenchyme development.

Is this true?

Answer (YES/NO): NO